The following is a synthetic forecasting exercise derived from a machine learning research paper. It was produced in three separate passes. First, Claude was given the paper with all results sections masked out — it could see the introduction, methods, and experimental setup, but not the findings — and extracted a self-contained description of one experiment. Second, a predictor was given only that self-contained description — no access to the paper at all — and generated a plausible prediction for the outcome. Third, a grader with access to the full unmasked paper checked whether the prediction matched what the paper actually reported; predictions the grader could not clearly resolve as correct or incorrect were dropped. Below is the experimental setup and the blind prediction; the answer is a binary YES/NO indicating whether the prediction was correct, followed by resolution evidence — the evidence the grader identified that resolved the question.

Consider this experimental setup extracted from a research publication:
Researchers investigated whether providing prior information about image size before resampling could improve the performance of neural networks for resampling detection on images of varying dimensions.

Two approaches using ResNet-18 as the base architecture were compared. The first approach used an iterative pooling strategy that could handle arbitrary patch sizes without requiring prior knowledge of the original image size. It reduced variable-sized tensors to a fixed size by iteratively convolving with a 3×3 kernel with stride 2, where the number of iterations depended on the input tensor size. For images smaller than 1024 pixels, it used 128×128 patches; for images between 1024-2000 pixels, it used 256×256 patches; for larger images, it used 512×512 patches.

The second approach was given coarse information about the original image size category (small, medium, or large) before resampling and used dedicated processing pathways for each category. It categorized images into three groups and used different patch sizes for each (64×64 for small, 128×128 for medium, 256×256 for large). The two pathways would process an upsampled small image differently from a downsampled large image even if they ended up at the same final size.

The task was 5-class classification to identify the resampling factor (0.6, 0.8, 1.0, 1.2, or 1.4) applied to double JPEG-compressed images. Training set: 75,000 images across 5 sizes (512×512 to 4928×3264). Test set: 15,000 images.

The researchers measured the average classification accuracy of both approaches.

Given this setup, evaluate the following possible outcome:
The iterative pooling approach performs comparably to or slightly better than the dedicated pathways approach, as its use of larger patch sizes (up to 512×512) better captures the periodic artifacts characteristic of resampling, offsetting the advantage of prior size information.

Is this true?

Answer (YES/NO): NO